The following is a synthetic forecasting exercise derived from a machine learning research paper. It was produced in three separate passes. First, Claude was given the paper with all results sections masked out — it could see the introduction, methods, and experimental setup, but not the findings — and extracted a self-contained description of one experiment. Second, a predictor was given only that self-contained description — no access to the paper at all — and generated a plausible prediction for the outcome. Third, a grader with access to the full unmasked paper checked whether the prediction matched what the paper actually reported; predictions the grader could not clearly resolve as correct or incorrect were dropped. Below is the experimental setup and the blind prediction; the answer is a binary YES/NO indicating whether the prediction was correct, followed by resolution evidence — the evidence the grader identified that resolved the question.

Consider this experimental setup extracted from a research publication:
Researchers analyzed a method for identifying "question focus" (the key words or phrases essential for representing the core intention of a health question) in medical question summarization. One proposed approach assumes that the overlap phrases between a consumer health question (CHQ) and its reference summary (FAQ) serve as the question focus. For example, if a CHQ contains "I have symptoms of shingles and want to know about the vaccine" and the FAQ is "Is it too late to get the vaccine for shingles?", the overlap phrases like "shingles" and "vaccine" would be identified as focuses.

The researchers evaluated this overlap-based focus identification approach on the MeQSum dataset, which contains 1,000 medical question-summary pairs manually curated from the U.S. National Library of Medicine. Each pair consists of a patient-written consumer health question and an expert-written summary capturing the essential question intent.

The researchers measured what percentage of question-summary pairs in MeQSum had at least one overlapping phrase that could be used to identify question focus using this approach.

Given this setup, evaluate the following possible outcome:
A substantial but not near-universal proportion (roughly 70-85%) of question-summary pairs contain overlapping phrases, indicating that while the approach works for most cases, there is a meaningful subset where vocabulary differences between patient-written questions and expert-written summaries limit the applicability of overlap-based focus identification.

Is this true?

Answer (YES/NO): NO